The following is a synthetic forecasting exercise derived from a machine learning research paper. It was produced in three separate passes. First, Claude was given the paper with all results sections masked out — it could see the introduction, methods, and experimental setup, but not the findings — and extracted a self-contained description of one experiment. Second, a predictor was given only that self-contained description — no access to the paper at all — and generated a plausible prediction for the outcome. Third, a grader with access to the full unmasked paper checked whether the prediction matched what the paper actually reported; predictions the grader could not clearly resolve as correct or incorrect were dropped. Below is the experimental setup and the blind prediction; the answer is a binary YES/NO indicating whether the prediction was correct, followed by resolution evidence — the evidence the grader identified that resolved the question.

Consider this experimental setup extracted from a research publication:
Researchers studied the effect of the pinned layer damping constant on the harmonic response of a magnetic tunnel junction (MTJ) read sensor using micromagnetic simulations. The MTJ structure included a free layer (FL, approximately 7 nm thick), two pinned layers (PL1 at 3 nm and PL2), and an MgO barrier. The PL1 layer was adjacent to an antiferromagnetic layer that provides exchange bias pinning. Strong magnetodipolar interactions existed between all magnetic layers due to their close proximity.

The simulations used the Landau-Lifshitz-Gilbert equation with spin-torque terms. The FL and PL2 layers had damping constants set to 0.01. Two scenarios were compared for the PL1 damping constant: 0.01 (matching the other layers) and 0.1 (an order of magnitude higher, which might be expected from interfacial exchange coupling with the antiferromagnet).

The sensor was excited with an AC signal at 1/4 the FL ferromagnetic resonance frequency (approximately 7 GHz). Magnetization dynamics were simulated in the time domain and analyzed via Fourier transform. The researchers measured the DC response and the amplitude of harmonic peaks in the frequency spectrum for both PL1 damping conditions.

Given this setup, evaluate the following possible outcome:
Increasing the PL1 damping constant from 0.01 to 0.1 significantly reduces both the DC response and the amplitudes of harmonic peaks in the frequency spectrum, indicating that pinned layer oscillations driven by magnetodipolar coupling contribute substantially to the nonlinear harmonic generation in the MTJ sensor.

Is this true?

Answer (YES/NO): YES